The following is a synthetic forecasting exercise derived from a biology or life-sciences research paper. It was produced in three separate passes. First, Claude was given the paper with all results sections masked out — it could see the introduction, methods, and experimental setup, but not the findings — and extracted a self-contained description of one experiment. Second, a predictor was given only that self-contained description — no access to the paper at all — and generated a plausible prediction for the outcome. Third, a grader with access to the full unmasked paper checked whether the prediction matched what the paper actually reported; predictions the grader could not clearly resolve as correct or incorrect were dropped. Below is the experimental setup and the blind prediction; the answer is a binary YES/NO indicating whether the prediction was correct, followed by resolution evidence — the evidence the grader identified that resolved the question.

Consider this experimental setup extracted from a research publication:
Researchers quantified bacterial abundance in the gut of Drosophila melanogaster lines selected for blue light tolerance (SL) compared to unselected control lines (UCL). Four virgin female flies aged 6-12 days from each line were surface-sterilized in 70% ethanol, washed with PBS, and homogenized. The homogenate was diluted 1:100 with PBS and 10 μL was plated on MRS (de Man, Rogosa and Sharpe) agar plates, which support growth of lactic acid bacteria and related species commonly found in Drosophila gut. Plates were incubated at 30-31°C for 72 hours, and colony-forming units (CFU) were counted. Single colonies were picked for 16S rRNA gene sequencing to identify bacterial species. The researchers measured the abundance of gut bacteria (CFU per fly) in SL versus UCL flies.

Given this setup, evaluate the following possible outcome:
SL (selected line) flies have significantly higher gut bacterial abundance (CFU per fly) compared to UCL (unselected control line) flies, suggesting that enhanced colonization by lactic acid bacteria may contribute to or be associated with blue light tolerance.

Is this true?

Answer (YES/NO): NO